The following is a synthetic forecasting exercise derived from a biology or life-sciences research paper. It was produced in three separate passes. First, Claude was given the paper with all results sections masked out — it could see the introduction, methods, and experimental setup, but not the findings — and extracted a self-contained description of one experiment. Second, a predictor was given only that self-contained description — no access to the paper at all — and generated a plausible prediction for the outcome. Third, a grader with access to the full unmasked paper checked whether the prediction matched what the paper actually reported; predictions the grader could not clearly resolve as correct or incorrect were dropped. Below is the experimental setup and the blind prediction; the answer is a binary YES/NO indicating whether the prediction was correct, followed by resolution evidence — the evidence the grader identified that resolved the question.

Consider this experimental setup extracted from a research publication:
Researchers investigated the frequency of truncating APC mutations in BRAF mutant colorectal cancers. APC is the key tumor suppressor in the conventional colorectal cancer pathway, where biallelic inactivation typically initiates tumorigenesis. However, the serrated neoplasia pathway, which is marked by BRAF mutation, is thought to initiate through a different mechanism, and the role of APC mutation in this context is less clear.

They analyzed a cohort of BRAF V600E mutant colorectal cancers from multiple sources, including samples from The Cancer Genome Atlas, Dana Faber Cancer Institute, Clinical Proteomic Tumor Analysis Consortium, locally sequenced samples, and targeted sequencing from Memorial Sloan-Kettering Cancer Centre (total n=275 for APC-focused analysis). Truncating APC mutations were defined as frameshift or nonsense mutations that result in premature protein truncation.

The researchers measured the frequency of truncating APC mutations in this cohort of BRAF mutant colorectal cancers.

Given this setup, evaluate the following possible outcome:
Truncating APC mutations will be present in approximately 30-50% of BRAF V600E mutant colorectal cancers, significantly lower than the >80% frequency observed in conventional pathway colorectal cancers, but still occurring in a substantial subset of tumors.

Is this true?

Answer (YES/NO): NO